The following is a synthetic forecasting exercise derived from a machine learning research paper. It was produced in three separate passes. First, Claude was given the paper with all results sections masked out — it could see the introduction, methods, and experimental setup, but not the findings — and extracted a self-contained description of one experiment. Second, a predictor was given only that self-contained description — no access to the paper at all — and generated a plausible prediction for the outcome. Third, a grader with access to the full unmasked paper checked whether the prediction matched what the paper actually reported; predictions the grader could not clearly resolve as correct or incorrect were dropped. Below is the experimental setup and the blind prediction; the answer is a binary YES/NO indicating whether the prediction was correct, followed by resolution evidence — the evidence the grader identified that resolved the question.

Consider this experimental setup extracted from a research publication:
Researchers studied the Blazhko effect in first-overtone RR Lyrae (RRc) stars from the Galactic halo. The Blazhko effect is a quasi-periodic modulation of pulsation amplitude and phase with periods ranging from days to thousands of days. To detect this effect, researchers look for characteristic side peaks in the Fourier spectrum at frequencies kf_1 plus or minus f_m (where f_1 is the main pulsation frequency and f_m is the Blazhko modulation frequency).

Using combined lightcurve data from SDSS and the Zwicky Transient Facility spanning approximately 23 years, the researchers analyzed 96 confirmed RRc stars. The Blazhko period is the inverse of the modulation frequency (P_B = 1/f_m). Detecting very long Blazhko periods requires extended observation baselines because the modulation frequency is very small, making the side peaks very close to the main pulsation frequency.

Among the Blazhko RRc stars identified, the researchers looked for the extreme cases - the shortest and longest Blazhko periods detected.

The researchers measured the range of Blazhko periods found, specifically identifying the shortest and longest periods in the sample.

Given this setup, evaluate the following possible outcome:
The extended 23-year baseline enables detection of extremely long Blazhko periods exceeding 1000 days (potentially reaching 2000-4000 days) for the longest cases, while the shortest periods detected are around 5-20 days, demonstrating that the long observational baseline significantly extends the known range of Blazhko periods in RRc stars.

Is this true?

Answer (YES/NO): YES